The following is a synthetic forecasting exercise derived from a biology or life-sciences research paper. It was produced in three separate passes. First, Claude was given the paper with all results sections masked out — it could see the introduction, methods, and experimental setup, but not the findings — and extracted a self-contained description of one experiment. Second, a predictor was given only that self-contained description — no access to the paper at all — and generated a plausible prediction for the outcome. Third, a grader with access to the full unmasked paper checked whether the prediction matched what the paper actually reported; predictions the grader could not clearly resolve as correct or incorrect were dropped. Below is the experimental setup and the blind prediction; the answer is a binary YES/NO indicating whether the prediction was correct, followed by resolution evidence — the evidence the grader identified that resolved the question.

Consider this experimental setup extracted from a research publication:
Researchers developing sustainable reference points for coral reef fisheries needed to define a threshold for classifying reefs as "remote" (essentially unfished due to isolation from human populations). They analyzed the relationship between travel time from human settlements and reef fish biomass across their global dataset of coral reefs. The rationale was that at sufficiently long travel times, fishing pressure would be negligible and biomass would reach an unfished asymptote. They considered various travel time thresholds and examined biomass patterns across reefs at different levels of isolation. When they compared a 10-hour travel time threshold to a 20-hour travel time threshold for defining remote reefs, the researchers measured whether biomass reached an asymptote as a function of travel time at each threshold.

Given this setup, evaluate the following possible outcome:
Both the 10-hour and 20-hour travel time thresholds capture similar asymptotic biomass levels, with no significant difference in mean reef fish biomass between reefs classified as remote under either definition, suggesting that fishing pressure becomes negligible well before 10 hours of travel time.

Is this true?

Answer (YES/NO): NO